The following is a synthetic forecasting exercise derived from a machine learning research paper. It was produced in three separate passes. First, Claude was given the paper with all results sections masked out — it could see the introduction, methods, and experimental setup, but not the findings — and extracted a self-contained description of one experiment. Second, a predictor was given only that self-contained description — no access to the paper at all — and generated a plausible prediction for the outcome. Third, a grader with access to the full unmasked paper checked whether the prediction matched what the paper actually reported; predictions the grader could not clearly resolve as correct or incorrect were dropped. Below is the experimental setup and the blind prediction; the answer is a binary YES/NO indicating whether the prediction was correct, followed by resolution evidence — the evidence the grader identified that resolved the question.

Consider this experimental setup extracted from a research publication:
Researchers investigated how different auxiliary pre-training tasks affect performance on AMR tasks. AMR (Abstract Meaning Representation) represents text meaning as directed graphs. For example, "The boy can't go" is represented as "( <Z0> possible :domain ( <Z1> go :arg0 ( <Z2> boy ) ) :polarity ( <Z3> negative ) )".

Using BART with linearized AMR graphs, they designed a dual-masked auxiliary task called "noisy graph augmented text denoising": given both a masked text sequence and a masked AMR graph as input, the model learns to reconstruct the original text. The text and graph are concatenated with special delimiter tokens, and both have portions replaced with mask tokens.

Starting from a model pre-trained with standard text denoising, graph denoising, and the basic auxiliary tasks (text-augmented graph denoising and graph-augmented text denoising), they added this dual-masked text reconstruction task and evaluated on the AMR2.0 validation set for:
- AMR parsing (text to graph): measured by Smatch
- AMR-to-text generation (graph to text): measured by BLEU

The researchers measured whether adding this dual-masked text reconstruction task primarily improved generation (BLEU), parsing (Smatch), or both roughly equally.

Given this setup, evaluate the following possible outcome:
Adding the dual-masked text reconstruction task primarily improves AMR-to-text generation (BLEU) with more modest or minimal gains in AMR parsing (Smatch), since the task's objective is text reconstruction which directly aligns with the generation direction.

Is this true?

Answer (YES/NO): YES